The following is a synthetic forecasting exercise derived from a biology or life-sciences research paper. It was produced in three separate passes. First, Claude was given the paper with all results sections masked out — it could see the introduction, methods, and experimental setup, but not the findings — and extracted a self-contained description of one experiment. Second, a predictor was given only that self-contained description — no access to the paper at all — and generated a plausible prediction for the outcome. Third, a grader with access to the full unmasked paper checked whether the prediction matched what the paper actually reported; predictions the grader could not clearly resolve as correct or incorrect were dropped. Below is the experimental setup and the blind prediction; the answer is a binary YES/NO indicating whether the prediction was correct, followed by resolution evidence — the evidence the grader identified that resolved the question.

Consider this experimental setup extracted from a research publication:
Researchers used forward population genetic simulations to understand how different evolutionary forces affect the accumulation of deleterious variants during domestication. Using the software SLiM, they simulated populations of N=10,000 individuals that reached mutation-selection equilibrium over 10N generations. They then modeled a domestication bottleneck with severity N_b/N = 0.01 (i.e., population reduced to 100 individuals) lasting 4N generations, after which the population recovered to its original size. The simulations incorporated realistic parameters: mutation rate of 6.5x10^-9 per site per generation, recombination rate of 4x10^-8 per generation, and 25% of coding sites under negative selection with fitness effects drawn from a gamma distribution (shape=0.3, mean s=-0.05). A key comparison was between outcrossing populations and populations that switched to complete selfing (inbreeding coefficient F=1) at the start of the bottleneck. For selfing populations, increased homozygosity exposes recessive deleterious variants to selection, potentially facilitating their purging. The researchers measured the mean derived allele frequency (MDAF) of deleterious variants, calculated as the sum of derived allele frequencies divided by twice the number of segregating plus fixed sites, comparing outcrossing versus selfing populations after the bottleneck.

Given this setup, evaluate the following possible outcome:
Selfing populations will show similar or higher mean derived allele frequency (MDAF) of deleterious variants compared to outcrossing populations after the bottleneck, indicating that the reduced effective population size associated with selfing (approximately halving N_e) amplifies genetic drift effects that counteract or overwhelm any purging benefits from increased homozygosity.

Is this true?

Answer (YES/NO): YES